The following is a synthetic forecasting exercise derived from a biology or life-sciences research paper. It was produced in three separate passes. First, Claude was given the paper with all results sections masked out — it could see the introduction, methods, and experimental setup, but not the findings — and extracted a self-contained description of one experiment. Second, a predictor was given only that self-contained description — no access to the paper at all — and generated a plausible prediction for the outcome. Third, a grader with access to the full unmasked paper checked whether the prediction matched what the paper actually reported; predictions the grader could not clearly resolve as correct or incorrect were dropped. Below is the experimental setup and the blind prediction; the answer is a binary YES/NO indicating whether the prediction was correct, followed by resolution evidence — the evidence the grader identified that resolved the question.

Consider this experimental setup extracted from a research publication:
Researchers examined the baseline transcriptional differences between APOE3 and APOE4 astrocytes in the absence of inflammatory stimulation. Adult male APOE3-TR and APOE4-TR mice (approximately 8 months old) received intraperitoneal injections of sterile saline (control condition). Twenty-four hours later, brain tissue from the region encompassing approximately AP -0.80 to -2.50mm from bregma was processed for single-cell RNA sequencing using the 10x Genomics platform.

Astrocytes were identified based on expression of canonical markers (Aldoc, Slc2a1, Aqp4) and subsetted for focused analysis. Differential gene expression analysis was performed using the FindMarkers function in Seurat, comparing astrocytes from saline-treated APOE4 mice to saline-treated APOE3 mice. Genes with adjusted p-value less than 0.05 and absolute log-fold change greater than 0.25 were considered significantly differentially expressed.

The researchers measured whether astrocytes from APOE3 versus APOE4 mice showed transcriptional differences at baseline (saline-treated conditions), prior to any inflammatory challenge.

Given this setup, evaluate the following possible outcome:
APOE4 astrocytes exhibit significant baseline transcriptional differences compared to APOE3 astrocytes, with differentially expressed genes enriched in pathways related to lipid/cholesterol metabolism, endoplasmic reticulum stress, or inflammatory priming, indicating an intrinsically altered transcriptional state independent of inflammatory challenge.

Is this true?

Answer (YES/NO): NO